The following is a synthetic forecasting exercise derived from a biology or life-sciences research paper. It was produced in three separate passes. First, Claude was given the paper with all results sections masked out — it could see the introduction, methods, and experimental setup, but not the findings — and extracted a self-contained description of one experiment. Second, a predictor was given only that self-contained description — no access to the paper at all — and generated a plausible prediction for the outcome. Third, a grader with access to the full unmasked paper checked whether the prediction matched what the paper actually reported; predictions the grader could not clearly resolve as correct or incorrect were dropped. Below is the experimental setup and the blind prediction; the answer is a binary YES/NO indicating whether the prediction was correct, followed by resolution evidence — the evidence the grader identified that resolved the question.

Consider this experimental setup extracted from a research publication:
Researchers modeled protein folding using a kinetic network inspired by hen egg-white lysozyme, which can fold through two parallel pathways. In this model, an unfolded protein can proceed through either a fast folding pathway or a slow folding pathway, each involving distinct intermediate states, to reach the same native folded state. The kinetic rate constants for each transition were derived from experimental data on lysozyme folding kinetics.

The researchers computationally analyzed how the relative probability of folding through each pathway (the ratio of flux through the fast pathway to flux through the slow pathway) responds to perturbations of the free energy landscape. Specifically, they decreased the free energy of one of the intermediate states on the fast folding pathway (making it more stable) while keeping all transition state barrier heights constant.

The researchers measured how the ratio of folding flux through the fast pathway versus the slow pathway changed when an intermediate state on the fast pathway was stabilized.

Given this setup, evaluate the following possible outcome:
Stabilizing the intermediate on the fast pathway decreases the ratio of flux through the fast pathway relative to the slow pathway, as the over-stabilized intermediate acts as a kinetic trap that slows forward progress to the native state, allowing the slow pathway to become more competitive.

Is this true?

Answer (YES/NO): NO